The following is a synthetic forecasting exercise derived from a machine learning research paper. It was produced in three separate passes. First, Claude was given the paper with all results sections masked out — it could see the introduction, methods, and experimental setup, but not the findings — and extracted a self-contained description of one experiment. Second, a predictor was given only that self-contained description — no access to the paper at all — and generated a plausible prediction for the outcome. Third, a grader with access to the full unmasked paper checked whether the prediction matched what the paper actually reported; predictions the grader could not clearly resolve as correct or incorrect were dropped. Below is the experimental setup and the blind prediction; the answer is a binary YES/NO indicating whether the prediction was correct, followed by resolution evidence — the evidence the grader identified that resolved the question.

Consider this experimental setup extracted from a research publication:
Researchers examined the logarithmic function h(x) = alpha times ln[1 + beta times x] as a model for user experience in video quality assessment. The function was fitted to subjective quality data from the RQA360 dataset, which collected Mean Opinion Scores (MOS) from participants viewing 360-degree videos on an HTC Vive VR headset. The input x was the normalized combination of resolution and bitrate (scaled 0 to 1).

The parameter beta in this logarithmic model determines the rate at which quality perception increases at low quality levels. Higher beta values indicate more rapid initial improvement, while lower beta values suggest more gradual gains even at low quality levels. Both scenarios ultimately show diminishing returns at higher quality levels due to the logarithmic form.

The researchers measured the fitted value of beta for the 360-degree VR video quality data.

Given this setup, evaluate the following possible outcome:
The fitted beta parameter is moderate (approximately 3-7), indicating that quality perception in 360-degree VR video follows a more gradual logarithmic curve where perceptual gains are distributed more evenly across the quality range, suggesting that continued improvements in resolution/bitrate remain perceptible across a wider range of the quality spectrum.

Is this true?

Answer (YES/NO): NO